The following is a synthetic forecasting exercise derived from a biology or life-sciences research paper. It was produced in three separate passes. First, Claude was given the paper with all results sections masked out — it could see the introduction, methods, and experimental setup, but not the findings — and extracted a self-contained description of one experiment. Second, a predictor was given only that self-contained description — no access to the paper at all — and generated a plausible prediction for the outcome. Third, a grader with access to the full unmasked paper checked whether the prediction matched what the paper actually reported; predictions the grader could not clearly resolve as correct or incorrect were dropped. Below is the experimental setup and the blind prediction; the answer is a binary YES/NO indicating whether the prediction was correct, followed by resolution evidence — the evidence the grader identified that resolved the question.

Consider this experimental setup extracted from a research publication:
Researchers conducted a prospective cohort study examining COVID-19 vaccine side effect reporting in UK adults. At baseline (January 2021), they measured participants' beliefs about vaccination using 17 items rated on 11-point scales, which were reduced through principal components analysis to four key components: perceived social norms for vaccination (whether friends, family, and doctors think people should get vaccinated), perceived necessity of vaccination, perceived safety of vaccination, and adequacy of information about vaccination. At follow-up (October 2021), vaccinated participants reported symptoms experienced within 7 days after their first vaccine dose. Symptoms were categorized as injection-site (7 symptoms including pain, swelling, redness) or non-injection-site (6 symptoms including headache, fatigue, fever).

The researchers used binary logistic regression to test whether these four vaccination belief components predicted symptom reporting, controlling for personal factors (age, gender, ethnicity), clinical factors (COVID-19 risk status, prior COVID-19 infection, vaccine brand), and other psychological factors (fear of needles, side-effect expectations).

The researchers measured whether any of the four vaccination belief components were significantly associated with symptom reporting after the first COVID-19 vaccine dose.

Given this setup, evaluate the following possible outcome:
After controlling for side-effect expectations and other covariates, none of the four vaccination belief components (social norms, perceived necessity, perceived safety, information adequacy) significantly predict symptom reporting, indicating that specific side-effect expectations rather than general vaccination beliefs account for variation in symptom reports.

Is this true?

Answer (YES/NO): NO